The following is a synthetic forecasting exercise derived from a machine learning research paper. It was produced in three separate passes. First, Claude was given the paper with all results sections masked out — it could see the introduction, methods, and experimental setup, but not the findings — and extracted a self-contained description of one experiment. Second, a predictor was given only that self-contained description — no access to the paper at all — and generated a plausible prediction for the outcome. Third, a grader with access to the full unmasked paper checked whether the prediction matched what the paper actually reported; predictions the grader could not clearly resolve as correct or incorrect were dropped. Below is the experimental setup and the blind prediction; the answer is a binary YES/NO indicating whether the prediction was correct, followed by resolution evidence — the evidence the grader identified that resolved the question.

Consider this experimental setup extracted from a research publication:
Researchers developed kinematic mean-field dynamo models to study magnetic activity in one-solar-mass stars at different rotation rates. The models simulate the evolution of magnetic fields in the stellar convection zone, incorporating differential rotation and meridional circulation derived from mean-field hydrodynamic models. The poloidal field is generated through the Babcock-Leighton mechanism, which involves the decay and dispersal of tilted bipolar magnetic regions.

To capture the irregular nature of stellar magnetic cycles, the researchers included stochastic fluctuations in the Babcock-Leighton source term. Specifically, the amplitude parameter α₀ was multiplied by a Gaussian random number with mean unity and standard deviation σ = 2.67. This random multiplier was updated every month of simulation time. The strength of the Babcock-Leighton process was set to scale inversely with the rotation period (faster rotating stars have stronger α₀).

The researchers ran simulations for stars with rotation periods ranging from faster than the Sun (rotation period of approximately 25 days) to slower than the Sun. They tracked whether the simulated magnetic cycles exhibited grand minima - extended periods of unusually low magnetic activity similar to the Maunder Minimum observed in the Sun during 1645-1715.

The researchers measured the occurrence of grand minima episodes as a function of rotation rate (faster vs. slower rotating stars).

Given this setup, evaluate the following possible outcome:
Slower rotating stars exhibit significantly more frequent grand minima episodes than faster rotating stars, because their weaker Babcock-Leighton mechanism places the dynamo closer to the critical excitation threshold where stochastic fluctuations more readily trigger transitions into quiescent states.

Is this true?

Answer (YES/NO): YES